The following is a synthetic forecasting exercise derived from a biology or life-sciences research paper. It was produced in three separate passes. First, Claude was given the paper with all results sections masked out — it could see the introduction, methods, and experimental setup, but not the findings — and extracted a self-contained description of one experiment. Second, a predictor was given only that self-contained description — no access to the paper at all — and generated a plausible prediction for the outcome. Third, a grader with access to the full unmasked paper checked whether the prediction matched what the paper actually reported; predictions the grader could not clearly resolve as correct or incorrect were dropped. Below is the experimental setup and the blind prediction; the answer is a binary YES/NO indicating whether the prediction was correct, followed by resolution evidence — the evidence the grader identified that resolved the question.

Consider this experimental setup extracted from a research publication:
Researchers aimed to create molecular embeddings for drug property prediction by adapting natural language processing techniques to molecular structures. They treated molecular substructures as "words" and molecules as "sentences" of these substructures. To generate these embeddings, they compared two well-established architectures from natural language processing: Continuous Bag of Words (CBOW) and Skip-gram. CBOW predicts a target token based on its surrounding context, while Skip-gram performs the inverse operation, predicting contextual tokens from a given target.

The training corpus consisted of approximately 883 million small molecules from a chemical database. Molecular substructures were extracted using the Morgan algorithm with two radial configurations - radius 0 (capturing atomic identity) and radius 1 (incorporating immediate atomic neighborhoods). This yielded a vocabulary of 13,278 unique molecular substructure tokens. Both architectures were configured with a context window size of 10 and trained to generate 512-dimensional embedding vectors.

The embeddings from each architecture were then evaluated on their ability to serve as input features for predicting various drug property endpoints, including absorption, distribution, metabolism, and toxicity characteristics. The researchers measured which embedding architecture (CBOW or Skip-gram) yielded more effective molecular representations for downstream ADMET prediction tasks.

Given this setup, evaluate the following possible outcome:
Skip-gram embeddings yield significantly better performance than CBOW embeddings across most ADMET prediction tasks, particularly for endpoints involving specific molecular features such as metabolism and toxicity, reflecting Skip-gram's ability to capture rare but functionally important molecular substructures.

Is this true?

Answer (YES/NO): NO